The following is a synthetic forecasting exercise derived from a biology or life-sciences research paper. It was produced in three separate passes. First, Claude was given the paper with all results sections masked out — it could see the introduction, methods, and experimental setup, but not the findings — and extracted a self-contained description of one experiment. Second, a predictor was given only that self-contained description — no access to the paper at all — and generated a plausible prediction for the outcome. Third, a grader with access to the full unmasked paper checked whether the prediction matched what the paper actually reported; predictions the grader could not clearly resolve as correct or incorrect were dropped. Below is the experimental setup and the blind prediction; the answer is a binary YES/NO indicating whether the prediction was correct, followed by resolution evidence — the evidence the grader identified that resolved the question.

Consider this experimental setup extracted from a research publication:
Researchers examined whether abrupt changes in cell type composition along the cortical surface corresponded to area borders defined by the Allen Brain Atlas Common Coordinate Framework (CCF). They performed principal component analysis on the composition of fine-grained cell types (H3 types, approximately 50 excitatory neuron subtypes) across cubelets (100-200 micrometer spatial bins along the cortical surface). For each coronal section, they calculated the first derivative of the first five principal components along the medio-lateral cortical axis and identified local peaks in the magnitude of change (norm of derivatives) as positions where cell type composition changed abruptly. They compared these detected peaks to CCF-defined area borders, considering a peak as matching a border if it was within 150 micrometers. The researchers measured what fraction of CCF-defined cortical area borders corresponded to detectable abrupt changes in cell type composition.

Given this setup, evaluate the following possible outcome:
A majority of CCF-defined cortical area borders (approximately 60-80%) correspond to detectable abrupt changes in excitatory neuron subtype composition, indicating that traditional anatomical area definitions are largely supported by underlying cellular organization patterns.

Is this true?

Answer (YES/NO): NO